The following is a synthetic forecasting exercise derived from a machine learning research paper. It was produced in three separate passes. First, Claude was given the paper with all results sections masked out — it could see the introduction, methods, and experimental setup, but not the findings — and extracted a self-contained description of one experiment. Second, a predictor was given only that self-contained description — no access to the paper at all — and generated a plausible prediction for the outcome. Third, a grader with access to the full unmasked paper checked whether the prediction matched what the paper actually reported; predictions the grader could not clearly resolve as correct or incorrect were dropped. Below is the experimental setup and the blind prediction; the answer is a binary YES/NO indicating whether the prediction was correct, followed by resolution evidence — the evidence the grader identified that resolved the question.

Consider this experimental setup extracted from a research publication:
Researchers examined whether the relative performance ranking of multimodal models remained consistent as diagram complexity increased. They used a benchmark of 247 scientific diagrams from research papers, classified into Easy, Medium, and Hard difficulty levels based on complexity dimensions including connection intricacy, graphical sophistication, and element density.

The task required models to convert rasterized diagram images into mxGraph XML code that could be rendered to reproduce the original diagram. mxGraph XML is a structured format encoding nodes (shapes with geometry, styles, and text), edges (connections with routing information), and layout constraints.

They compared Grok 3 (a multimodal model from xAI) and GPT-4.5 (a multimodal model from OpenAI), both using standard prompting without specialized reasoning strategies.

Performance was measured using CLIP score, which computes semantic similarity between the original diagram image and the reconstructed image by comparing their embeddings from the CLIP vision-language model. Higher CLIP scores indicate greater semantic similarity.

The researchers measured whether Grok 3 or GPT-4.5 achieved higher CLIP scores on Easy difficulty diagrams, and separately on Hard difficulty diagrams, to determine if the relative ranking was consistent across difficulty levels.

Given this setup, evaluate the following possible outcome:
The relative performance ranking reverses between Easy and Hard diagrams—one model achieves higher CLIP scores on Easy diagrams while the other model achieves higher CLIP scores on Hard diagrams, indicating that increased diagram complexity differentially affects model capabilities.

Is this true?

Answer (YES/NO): NO